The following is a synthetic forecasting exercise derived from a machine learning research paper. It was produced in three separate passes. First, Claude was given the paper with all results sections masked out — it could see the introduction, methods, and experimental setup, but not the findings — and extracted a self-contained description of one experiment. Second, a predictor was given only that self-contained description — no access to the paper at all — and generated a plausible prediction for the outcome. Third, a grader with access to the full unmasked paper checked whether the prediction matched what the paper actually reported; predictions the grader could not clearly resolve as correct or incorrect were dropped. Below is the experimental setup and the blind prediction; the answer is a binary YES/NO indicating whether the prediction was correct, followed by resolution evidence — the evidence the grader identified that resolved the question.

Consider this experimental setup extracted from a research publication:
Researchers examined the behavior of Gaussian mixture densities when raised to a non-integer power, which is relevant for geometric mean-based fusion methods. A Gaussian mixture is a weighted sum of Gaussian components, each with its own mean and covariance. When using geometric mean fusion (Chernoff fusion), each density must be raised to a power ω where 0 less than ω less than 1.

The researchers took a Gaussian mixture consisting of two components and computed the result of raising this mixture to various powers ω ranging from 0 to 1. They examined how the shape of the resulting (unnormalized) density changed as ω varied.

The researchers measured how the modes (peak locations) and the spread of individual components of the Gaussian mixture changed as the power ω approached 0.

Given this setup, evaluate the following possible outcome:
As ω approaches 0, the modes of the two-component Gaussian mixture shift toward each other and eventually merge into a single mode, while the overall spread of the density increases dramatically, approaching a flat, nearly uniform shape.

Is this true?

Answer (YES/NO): NO